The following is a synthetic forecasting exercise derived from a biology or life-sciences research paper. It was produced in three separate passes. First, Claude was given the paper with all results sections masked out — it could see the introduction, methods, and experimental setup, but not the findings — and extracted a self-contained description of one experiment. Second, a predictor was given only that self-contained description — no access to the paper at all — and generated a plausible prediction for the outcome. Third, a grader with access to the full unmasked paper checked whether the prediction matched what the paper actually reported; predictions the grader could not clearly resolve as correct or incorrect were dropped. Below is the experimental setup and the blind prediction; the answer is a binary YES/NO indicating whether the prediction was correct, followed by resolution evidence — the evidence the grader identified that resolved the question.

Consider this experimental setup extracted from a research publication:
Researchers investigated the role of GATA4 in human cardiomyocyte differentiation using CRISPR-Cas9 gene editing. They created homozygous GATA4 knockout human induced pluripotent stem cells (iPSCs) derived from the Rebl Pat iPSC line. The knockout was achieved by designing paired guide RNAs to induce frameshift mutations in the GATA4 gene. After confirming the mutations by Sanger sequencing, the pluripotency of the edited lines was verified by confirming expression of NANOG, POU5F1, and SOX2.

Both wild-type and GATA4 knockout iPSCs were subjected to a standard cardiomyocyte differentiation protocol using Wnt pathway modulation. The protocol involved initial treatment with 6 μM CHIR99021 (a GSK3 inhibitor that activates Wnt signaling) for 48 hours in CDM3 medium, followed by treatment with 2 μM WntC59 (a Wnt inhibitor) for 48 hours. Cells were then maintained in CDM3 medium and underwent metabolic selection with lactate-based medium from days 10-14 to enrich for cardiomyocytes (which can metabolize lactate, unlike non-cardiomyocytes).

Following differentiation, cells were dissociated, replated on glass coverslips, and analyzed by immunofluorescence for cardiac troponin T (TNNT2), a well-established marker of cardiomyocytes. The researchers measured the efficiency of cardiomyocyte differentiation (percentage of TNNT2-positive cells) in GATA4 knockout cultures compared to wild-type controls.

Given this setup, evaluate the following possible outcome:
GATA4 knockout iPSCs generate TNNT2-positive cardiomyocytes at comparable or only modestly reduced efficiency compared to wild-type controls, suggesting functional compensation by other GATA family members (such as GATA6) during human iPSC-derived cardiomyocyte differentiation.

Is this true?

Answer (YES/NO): NO